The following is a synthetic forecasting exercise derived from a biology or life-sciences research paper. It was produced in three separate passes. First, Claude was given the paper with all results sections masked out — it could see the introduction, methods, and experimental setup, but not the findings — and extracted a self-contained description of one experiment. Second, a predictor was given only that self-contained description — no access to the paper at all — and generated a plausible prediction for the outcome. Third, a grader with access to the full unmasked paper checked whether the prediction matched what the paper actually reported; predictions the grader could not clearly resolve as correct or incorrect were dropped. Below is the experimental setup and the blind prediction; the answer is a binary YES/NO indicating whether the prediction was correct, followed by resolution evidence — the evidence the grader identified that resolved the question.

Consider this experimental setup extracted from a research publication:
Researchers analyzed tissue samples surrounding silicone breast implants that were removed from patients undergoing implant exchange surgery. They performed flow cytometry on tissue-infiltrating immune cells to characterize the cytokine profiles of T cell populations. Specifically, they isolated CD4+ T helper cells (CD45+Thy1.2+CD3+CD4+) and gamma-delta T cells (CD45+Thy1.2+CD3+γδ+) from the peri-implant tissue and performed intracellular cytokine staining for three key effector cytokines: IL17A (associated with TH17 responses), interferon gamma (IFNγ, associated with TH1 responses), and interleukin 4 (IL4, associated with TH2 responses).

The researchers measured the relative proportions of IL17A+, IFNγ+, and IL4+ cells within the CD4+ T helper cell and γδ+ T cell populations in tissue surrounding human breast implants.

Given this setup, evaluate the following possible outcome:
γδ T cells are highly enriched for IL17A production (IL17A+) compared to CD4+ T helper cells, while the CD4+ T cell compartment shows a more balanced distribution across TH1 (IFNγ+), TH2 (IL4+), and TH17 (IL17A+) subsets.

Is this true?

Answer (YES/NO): NO